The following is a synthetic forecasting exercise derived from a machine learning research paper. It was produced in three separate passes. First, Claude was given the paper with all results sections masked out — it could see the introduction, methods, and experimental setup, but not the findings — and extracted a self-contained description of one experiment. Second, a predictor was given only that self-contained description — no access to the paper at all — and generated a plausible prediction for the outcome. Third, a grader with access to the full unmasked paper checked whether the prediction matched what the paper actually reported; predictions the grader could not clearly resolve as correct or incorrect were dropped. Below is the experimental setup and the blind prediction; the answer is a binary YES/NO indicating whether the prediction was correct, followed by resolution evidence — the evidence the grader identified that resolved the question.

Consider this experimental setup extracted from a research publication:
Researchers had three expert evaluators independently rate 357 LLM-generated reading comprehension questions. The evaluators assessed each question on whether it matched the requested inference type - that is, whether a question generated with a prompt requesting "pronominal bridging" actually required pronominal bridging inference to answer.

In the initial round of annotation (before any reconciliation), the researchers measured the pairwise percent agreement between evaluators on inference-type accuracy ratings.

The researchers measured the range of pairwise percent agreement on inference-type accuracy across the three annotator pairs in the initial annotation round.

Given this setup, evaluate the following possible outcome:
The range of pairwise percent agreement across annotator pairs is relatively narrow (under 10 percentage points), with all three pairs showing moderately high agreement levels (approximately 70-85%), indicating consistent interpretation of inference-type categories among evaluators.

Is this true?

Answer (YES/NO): NO